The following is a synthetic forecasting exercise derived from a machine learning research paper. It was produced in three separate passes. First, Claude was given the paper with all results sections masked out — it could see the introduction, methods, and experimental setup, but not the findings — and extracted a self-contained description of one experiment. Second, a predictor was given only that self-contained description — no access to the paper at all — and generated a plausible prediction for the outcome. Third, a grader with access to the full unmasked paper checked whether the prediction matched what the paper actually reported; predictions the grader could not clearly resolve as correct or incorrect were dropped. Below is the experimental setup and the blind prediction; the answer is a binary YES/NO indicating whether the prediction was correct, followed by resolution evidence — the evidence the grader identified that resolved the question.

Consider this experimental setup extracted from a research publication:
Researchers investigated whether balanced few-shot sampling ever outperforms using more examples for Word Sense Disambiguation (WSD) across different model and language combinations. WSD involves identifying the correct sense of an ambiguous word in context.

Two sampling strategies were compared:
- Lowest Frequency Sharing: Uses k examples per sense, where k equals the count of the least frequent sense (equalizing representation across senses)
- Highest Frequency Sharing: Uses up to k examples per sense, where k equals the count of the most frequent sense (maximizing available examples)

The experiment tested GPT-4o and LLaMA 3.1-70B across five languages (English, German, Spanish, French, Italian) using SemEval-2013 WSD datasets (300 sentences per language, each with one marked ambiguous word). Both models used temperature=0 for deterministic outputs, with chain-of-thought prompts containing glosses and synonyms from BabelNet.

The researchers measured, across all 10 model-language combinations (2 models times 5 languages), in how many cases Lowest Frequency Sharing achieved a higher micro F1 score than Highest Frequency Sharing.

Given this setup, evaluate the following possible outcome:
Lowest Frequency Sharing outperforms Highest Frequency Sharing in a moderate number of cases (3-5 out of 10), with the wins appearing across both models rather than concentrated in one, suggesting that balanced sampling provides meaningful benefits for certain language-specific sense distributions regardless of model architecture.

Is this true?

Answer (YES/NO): NO